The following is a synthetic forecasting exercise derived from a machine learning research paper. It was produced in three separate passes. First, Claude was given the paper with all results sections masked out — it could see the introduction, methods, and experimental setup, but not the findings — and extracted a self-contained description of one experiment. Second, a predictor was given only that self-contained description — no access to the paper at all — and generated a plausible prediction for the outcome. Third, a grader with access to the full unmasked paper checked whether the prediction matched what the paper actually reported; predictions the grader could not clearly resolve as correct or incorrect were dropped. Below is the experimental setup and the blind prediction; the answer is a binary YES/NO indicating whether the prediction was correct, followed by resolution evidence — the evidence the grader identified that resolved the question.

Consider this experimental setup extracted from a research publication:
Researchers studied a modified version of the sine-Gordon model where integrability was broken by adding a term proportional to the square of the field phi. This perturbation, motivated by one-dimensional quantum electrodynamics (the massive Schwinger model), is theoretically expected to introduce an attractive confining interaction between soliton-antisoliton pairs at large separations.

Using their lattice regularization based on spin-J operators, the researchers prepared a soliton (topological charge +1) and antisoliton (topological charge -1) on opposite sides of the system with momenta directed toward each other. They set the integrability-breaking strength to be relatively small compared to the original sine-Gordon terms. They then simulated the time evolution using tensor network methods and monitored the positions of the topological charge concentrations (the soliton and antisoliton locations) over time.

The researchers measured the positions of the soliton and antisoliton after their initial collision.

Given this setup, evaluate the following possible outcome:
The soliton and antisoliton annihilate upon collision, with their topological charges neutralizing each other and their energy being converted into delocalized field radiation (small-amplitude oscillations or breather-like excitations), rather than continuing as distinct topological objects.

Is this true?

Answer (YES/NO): NO